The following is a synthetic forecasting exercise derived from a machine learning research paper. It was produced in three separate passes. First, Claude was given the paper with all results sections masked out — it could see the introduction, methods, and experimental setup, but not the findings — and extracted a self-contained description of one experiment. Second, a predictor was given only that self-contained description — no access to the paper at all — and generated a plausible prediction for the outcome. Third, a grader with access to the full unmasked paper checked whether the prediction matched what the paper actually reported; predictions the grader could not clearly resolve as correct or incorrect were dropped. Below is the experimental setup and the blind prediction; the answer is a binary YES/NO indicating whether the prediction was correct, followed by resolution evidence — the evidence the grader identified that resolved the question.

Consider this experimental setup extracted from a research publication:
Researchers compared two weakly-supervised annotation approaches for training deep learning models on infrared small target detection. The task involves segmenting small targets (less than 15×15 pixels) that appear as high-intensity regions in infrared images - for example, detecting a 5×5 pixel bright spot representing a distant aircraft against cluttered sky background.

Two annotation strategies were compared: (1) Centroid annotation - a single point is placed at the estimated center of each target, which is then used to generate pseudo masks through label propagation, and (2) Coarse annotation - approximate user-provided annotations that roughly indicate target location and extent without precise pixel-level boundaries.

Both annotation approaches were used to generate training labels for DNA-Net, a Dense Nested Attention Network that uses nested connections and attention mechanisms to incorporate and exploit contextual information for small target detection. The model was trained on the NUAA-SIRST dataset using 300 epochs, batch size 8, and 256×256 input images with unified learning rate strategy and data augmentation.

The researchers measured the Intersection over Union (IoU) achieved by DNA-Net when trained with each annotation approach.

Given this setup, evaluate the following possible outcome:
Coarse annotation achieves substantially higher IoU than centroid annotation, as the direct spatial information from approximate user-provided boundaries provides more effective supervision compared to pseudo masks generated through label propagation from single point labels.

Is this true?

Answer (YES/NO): NO